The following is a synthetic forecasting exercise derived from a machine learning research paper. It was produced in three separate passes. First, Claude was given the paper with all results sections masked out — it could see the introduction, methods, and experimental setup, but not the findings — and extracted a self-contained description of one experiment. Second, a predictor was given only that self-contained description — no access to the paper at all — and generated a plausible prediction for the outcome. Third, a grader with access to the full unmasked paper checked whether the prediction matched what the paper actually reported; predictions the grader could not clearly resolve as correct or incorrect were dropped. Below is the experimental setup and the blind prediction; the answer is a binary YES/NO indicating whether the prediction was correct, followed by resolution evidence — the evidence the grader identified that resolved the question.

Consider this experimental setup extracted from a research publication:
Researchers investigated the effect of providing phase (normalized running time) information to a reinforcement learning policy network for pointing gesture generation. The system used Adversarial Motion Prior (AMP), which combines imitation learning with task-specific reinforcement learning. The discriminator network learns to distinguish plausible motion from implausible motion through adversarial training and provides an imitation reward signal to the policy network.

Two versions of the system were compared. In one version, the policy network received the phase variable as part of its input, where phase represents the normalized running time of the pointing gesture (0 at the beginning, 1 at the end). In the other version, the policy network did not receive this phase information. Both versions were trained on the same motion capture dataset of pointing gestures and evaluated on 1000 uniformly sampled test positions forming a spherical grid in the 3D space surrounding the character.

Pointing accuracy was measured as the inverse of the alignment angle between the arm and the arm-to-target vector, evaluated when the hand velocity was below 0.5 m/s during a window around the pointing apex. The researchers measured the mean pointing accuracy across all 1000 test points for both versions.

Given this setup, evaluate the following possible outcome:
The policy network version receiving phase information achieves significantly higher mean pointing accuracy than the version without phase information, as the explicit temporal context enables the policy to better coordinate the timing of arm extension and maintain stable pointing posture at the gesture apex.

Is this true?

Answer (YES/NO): YES